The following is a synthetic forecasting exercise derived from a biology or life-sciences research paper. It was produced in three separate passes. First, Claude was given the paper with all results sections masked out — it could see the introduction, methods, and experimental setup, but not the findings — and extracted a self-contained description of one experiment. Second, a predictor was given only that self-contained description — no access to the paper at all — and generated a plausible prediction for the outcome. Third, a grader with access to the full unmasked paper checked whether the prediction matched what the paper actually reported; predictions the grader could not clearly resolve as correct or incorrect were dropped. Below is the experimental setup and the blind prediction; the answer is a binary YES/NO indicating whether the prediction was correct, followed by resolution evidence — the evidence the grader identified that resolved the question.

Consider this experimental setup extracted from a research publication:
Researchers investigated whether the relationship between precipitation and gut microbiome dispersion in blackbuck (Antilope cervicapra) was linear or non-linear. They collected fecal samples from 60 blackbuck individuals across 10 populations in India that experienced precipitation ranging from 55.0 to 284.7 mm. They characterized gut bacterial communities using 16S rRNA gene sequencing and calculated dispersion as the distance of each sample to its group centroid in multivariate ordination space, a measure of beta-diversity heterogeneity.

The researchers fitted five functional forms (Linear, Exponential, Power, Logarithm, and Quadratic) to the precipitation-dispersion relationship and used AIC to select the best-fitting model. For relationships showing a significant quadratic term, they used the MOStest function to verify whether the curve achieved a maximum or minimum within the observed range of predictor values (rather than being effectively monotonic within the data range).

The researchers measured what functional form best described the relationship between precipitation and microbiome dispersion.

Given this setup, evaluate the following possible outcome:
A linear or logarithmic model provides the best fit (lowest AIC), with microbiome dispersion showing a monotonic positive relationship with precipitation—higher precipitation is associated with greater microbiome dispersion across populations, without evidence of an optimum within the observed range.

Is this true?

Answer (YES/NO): NO